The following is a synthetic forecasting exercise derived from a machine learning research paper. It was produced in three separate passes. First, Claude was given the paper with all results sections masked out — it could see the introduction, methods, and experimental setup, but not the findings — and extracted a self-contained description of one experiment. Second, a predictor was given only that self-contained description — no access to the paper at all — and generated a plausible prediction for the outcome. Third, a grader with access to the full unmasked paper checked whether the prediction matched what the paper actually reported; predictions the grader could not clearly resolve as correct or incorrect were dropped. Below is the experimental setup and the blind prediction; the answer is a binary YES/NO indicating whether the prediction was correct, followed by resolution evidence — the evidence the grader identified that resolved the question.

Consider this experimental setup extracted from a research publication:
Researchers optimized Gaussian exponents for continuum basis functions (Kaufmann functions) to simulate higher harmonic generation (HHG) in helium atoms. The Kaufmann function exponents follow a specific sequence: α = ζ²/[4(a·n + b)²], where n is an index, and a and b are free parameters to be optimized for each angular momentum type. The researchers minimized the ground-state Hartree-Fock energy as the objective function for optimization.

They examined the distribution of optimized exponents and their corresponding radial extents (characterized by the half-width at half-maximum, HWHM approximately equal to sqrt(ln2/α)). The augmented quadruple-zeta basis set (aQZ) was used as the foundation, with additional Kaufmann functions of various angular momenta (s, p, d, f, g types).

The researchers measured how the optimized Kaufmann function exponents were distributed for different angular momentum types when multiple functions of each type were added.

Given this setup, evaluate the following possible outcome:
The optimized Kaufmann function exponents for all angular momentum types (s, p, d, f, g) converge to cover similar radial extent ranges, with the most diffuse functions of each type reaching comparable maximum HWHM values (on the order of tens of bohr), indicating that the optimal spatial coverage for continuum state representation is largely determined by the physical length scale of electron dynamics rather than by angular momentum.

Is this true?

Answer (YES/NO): YES